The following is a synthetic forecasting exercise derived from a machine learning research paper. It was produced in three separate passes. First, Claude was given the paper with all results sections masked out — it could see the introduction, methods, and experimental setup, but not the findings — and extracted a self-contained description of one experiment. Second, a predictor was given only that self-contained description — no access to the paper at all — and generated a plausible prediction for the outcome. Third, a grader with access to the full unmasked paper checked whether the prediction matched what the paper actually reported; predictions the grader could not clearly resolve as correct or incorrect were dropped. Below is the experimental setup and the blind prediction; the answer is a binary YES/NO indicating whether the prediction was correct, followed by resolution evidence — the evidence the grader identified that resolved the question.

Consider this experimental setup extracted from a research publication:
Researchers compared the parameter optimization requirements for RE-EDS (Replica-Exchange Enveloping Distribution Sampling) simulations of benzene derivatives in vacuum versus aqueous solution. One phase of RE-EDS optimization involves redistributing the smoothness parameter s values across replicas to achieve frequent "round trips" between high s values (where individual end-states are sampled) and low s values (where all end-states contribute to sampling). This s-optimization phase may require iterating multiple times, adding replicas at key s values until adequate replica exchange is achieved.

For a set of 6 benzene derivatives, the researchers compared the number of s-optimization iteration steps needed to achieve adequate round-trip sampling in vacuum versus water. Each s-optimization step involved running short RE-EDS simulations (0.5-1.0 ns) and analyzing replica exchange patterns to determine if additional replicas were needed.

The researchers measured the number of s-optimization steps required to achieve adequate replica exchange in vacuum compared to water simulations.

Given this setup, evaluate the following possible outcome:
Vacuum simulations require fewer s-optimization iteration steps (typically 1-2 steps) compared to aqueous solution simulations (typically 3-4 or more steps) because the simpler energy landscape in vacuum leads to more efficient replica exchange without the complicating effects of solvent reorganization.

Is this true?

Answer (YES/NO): NO